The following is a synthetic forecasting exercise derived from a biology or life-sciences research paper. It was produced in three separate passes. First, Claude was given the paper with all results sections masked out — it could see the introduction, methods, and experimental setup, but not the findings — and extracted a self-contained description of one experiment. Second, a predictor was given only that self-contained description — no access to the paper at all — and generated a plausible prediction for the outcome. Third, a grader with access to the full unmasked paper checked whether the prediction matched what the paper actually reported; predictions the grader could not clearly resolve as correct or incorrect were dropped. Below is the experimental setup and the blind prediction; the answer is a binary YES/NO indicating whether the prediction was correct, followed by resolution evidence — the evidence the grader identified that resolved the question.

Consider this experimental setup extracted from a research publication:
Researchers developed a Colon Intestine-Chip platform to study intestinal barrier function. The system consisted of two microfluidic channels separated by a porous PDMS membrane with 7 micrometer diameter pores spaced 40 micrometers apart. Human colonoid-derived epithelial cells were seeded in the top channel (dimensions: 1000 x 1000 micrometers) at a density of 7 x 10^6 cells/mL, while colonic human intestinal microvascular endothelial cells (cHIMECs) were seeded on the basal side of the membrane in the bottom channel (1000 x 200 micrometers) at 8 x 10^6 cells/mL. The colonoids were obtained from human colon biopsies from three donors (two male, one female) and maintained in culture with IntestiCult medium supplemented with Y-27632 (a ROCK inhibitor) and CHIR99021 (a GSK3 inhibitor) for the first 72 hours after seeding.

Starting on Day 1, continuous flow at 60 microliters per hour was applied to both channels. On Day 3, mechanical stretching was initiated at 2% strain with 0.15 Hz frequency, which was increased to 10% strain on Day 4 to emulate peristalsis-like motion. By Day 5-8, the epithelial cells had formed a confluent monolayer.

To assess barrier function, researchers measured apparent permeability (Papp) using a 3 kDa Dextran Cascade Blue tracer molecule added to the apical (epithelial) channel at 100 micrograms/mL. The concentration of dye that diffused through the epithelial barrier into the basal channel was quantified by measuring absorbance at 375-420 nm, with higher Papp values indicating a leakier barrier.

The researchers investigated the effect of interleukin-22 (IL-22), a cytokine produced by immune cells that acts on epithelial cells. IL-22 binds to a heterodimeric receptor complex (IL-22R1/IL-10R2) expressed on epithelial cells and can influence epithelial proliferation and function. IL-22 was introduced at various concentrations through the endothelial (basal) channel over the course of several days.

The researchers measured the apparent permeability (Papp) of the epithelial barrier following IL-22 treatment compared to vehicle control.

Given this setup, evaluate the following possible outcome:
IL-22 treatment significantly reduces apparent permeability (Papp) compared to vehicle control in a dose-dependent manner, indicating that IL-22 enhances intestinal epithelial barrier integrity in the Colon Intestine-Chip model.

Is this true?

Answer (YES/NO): NO